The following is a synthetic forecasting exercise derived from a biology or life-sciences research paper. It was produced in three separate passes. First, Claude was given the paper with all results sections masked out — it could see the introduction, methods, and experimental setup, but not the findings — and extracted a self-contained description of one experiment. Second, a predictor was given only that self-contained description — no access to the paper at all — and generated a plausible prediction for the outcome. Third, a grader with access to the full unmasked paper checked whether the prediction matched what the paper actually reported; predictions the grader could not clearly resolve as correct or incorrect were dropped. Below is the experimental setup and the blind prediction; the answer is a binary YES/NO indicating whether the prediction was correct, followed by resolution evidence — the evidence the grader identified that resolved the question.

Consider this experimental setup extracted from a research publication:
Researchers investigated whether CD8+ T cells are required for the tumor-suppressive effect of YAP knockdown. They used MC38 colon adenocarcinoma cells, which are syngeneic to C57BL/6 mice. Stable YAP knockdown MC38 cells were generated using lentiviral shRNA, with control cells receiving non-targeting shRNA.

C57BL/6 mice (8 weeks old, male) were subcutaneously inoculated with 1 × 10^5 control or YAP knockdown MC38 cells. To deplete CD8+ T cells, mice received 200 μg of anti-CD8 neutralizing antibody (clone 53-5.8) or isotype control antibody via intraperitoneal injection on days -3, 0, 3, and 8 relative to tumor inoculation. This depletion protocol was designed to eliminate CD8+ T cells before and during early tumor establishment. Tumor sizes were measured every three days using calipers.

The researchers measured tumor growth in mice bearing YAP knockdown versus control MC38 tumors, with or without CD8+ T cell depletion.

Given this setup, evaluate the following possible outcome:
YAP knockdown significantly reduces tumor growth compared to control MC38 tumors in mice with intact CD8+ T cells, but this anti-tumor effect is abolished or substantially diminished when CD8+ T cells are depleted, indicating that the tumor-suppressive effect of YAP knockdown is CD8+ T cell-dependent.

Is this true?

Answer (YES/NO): YES